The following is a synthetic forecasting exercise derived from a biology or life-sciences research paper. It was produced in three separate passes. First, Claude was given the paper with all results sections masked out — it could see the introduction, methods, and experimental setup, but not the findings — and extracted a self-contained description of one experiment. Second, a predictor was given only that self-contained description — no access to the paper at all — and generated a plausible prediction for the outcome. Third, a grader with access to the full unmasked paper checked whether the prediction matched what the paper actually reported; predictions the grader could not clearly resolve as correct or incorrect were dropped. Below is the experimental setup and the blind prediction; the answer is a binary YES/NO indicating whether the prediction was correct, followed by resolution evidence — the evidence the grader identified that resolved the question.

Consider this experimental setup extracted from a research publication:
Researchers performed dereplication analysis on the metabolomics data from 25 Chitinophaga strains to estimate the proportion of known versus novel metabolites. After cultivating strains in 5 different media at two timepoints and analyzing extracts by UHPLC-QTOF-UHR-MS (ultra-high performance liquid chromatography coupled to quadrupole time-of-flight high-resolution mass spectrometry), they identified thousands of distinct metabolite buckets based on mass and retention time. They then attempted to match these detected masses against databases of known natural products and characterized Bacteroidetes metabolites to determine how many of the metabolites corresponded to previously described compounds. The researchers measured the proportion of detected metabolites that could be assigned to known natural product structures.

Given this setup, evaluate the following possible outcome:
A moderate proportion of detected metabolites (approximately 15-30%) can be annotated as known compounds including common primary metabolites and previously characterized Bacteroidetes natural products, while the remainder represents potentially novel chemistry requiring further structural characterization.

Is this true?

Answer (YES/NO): NO